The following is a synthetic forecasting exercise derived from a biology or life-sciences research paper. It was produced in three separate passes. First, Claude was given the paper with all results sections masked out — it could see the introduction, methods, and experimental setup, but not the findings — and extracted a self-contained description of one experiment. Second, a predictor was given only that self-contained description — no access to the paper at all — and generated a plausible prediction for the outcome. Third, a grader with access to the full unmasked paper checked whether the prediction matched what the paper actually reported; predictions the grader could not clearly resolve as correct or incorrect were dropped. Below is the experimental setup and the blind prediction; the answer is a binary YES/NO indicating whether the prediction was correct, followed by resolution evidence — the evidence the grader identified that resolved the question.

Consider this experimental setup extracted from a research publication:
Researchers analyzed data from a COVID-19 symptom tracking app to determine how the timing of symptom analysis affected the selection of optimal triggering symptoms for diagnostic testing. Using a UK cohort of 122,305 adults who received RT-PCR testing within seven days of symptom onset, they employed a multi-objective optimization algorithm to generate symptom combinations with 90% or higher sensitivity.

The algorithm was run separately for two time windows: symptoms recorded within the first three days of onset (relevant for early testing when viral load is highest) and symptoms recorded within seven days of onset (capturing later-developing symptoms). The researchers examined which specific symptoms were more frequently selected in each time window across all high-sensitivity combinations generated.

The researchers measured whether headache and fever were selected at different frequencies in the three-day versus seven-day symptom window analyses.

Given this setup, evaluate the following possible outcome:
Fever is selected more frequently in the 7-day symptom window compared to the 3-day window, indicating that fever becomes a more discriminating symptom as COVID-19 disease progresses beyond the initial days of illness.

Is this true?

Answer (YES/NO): YES